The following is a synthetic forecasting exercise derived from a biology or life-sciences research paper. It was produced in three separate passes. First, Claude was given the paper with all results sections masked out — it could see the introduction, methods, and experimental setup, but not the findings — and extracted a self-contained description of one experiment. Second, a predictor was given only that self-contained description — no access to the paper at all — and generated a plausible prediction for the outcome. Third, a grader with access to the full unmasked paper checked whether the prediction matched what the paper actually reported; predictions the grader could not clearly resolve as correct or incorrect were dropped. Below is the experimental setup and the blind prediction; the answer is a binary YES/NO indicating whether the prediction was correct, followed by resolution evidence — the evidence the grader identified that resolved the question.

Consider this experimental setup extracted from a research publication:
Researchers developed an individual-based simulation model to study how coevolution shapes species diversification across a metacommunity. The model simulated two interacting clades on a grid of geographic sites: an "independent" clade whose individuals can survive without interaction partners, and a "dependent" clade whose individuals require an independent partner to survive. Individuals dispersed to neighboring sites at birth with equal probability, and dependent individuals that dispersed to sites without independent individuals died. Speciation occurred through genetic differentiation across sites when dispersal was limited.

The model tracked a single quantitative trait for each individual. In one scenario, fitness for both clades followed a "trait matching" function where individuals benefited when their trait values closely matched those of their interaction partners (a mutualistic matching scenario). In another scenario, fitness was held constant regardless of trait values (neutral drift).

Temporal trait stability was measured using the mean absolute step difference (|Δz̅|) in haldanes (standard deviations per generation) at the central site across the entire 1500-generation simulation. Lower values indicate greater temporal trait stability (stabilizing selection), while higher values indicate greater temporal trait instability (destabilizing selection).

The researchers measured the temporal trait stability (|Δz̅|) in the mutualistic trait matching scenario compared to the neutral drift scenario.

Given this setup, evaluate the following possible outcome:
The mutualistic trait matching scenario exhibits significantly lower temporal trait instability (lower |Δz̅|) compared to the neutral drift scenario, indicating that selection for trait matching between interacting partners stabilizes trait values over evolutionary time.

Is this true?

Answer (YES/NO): YES